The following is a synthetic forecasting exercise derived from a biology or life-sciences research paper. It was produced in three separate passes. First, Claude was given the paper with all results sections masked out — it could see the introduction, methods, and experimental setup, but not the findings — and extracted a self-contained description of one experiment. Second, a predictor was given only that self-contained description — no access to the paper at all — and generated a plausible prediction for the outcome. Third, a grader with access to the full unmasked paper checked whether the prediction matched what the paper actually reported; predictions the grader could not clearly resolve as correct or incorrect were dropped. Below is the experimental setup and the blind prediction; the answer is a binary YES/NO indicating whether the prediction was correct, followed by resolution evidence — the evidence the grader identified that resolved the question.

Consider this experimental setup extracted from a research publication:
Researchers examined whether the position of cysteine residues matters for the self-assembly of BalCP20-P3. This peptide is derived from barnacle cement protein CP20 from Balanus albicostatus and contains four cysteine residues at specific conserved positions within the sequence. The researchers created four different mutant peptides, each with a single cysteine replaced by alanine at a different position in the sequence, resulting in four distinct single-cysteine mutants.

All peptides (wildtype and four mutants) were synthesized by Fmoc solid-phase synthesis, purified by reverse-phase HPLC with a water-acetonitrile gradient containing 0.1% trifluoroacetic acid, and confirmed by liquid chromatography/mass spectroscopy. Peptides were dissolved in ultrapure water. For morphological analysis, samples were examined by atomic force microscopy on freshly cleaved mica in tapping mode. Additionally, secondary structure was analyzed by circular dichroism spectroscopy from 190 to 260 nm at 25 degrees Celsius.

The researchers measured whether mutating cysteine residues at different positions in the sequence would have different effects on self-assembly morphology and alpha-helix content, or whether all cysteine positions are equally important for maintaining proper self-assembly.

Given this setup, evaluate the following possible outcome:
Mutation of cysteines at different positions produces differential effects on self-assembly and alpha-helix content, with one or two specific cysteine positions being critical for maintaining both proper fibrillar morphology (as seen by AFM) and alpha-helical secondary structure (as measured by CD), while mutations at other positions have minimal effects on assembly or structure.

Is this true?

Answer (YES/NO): NO